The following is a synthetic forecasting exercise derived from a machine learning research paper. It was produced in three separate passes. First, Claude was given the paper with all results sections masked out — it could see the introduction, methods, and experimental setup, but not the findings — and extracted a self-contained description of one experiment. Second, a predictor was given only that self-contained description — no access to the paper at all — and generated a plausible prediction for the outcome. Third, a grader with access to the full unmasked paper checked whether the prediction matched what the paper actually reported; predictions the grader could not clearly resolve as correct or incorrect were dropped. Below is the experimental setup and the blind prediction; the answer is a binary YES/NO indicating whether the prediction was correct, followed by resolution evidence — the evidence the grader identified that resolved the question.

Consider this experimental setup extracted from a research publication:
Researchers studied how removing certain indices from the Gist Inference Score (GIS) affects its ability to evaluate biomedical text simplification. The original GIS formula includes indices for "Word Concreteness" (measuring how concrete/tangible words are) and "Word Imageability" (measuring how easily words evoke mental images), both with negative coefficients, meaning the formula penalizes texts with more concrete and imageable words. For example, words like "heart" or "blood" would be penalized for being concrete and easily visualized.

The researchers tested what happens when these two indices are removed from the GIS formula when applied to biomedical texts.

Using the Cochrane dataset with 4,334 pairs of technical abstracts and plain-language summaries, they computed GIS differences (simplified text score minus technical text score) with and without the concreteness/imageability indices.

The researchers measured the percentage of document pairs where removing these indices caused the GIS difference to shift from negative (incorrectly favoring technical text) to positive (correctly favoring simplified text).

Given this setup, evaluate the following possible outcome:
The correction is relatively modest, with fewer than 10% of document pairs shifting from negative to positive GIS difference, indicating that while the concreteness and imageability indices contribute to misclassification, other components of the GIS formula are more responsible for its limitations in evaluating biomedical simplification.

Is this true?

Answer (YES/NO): NO